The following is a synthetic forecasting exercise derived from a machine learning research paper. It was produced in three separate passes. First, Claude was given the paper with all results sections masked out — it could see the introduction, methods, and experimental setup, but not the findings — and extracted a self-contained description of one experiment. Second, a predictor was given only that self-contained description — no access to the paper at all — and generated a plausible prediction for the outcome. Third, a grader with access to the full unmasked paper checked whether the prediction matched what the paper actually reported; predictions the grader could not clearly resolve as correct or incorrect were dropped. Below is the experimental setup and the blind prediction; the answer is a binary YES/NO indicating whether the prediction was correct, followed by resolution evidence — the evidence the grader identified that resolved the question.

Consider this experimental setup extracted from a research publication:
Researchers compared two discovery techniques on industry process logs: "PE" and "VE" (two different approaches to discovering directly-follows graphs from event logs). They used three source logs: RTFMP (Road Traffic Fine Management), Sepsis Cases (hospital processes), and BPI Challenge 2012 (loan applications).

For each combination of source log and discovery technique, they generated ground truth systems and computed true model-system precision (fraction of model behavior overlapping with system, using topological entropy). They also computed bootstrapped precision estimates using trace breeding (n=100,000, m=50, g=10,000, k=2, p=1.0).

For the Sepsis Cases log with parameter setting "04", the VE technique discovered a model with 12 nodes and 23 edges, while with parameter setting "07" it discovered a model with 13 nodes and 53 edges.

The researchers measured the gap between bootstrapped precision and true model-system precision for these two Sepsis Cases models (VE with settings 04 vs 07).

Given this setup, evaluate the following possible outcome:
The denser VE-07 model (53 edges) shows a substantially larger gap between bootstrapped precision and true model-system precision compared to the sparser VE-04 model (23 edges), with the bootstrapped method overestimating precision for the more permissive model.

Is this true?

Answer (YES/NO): NO